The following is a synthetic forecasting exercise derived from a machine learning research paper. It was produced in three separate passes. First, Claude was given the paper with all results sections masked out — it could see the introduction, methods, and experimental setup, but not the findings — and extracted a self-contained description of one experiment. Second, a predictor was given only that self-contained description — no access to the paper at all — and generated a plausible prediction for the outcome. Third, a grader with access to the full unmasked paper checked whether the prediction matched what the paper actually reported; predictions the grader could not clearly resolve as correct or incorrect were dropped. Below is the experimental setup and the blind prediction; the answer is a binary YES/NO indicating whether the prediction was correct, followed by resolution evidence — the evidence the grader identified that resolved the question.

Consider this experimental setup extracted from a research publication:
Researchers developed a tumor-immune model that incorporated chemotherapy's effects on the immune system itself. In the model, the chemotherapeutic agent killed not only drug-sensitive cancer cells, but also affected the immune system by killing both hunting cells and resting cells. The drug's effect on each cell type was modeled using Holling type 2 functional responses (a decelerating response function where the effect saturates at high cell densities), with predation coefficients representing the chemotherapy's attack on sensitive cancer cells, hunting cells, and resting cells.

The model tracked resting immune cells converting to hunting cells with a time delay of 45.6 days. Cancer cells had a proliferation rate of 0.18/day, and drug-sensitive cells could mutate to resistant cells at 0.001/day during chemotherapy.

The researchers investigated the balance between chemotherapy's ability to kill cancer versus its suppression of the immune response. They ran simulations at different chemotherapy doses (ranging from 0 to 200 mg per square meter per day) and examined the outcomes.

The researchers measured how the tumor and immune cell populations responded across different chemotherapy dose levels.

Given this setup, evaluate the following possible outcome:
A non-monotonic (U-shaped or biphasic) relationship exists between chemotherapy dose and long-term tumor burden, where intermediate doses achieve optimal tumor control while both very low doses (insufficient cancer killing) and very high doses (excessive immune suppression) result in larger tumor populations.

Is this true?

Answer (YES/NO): NO